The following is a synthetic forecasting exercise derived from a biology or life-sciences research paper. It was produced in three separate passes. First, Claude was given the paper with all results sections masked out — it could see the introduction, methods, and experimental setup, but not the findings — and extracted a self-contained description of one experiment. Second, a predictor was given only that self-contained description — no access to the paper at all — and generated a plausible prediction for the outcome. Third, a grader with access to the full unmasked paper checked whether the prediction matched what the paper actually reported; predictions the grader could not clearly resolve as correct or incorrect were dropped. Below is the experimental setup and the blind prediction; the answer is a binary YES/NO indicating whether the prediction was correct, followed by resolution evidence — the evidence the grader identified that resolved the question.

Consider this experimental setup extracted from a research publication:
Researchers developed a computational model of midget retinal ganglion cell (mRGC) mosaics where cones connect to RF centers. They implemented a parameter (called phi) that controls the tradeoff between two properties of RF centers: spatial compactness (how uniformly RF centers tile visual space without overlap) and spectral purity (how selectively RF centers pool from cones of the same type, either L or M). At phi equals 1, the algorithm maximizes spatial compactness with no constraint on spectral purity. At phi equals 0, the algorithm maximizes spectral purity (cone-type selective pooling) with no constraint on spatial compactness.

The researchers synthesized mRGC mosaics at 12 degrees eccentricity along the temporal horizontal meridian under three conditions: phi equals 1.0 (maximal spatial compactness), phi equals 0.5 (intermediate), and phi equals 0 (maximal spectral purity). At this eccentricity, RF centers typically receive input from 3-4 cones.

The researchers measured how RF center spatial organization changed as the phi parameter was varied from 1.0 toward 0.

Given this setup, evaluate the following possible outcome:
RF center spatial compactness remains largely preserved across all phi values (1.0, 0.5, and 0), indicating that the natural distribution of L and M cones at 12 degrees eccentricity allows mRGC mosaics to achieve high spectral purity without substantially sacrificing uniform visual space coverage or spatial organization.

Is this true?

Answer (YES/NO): NO